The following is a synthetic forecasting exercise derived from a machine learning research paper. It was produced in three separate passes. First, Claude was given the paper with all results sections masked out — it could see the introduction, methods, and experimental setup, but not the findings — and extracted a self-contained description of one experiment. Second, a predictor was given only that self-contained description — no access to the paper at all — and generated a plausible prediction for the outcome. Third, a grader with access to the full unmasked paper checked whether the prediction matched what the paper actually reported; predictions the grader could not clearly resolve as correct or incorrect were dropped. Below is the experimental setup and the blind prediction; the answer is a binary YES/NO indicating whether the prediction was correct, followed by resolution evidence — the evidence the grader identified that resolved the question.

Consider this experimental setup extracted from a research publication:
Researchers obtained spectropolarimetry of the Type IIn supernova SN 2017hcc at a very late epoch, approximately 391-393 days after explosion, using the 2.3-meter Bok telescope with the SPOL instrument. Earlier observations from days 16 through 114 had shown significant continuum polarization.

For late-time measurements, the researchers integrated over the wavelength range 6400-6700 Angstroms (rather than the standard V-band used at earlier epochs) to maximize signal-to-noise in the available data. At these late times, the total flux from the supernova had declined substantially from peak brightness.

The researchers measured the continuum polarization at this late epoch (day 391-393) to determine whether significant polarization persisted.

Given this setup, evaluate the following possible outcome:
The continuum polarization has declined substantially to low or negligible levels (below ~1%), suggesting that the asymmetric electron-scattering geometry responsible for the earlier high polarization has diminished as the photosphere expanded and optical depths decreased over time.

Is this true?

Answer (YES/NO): YES